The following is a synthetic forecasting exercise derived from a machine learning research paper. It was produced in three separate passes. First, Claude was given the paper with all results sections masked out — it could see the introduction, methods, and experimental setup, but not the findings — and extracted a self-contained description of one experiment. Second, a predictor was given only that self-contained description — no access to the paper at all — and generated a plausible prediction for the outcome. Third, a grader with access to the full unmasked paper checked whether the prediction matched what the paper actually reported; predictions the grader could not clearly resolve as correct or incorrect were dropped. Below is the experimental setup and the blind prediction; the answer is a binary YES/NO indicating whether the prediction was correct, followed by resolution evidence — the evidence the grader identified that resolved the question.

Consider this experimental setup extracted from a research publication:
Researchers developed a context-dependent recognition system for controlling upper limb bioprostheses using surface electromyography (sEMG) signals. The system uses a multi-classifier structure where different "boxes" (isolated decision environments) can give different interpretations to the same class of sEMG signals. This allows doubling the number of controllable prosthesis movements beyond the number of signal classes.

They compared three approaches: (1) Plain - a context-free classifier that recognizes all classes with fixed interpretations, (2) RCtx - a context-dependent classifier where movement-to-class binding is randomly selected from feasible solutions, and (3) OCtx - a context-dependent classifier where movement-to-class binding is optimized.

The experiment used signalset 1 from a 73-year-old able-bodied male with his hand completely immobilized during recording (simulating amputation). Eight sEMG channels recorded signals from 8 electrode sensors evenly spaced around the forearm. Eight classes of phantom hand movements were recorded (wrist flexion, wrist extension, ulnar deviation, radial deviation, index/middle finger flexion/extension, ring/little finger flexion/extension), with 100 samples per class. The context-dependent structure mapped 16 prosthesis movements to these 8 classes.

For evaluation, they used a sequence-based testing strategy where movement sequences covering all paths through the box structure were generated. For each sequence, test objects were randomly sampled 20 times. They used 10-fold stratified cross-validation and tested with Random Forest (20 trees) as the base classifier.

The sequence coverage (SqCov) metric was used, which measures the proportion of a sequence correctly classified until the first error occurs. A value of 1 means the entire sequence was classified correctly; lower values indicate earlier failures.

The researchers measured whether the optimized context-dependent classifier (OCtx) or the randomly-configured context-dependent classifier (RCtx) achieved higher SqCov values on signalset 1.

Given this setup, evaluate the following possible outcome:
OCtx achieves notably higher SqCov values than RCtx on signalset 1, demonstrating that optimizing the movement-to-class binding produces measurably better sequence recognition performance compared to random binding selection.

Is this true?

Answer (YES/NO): NO